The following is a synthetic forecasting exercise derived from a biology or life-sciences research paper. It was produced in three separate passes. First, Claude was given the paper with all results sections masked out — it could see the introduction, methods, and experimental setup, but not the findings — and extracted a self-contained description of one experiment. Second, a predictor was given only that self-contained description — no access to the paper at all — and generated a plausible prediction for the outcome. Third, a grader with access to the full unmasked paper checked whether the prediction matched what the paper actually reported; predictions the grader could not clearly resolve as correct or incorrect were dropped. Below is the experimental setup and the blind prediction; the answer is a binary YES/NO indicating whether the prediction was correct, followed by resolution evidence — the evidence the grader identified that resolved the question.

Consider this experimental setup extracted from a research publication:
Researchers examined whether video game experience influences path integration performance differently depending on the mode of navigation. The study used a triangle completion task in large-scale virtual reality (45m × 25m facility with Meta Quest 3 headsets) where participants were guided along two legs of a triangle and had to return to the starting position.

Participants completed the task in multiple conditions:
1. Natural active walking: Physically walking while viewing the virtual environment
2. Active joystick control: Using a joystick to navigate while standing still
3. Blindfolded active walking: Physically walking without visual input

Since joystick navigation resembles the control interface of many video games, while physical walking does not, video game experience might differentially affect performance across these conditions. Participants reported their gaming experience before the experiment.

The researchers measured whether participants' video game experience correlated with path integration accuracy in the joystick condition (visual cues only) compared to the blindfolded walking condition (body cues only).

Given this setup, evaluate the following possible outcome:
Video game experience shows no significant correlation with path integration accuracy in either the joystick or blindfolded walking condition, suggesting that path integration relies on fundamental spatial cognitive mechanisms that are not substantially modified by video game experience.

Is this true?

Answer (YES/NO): YES